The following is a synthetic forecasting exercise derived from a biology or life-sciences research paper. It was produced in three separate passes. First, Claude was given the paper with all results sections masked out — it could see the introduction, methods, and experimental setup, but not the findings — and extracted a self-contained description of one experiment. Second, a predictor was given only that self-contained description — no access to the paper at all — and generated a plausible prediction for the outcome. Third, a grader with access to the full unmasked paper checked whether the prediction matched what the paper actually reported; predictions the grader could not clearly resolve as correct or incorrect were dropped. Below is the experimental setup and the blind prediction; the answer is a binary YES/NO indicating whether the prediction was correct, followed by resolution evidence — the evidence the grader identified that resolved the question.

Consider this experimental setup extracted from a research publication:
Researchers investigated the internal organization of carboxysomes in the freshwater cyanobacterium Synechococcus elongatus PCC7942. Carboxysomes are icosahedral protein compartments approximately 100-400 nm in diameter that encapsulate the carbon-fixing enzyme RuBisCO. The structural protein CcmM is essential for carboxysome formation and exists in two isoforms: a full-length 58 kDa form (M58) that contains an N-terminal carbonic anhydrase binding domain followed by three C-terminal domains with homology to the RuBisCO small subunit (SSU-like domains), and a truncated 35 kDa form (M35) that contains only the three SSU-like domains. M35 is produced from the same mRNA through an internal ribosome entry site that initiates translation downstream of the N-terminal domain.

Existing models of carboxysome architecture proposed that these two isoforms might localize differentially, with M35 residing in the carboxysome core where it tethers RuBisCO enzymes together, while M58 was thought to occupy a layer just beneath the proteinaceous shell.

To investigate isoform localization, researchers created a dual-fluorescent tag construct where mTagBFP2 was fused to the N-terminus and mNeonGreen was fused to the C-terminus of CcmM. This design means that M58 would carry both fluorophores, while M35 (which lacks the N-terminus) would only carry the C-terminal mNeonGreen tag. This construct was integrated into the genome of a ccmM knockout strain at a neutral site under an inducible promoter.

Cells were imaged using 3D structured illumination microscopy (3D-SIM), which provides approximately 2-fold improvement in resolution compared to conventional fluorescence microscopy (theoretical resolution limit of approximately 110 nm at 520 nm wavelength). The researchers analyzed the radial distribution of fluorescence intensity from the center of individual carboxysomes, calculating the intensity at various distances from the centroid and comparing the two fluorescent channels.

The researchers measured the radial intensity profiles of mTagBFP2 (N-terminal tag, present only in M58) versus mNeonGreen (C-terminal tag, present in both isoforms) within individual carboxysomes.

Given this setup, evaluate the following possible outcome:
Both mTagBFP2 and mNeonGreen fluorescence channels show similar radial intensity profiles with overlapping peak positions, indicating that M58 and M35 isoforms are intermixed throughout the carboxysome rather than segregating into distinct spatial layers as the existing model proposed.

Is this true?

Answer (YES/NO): YES